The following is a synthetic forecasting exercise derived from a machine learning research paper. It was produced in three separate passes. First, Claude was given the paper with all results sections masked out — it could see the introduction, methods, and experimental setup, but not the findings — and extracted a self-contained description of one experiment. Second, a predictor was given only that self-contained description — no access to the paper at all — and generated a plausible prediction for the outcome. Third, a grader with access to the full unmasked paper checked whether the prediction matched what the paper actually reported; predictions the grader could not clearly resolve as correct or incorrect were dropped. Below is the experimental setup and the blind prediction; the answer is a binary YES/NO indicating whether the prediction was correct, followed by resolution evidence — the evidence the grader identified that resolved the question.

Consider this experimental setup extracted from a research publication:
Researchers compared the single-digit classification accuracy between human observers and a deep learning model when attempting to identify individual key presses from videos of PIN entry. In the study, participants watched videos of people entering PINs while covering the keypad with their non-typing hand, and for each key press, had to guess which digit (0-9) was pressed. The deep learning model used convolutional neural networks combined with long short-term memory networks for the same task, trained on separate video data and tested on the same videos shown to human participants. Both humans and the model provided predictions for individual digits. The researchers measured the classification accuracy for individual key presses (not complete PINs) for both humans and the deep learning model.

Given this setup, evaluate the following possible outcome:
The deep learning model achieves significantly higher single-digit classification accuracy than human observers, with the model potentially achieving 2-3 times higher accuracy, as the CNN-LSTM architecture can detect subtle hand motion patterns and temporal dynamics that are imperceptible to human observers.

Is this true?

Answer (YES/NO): YES